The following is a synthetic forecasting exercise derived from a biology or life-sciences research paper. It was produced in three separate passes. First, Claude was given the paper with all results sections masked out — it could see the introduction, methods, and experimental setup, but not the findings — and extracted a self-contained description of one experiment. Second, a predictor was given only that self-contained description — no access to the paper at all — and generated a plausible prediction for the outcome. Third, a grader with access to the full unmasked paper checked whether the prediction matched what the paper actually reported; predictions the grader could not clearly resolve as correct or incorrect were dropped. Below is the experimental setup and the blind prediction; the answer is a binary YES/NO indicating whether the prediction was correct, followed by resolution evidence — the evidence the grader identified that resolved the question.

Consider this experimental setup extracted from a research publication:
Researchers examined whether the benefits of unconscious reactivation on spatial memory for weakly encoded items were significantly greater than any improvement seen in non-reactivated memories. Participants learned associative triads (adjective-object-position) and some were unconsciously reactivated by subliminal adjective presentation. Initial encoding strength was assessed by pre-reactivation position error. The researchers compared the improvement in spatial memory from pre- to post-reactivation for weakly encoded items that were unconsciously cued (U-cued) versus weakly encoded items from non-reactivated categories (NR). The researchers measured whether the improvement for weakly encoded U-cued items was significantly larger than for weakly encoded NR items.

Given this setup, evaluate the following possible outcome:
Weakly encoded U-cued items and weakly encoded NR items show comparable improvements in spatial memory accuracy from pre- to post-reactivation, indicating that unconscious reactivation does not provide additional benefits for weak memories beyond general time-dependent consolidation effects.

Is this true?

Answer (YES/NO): YES